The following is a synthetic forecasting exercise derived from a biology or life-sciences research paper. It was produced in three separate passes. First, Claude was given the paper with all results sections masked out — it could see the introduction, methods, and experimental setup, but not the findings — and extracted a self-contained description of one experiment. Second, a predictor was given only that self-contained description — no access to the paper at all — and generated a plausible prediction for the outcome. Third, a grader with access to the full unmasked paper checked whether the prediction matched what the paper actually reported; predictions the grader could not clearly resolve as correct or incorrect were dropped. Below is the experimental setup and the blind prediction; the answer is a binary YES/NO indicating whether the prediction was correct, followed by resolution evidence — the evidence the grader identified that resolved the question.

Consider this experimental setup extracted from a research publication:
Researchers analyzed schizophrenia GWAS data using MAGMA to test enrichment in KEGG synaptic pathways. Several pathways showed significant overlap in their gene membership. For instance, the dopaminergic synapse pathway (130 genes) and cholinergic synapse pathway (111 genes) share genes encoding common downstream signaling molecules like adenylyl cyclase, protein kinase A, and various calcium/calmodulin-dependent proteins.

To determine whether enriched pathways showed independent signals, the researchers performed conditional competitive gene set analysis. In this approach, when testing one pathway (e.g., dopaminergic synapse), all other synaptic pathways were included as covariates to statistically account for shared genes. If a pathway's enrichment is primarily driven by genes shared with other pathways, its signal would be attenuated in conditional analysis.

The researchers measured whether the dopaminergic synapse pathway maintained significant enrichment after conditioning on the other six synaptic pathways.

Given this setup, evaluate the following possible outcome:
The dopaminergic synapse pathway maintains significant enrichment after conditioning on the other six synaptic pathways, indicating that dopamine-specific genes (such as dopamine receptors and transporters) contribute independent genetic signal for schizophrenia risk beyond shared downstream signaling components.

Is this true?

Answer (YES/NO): NO